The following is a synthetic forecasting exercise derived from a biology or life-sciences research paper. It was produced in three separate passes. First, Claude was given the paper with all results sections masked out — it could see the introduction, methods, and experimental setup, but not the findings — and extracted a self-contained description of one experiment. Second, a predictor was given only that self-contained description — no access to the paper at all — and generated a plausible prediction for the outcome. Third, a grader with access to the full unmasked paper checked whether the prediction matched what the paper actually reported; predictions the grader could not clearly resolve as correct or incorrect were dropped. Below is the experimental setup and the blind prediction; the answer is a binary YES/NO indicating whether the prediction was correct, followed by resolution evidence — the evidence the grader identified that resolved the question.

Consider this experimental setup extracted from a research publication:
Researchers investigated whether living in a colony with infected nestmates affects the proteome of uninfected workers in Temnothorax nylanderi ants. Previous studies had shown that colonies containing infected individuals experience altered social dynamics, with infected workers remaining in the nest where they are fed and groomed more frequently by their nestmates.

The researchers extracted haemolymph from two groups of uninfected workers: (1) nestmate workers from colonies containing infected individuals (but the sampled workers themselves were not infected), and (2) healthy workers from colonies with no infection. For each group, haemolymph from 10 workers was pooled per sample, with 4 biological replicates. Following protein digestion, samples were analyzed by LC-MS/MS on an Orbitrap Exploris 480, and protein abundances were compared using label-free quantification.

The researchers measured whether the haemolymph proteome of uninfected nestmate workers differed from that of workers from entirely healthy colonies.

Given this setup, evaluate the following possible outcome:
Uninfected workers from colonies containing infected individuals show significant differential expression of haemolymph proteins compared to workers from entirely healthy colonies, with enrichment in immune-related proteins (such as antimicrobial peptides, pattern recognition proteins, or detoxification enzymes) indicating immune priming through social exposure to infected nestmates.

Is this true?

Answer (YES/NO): YES